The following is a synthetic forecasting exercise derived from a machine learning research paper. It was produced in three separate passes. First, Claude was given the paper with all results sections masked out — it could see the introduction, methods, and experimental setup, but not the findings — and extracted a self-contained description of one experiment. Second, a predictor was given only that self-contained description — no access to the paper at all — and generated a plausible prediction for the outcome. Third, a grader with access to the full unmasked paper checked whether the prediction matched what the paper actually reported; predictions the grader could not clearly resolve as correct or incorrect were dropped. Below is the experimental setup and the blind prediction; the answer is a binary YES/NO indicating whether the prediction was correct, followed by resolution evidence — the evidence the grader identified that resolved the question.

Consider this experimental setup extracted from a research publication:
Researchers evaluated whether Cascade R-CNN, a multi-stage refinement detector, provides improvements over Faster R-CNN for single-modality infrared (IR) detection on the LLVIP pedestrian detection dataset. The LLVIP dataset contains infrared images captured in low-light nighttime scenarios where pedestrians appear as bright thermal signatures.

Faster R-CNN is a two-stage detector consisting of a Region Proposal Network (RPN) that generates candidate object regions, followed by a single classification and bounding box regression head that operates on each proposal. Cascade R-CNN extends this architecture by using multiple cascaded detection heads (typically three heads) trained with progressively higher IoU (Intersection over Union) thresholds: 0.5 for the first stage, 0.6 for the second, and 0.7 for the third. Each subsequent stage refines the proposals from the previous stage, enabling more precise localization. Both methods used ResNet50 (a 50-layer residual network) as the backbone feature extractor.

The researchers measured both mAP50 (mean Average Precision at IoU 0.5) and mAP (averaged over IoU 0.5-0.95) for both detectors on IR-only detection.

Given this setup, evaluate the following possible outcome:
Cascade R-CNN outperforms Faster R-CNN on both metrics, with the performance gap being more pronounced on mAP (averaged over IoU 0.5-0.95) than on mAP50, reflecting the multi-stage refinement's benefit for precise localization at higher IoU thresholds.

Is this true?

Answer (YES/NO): YES